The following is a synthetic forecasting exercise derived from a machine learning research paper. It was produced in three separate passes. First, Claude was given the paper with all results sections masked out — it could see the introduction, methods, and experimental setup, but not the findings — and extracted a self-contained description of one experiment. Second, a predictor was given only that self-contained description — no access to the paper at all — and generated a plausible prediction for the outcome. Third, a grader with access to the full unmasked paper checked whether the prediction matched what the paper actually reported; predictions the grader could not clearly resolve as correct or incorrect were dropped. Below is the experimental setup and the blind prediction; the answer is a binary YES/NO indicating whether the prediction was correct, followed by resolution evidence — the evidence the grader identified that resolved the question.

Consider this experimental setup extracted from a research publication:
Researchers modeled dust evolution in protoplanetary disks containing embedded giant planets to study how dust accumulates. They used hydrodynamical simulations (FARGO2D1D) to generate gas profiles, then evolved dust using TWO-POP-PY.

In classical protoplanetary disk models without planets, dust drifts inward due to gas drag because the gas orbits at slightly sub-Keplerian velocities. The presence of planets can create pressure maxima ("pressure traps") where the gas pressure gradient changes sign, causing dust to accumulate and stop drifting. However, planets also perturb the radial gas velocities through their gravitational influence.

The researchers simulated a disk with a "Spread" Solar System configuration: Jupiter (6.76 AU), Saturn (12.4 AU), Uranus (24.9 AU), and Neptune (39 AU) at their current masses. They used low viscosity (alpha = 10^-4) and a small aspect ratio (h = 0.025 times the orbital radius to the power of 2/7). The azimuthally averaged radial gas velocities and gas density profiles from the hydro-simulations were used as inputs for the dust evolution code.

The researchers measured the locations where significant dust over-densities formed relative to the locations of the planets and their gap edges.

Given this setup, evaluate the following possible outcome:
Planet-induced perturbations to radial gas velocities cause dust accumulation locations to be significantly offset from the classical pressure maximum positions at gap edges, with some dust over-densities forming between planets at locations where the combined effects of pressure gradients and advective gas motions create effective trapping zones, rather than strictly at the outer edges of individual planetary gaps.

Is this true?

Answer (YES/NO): NO